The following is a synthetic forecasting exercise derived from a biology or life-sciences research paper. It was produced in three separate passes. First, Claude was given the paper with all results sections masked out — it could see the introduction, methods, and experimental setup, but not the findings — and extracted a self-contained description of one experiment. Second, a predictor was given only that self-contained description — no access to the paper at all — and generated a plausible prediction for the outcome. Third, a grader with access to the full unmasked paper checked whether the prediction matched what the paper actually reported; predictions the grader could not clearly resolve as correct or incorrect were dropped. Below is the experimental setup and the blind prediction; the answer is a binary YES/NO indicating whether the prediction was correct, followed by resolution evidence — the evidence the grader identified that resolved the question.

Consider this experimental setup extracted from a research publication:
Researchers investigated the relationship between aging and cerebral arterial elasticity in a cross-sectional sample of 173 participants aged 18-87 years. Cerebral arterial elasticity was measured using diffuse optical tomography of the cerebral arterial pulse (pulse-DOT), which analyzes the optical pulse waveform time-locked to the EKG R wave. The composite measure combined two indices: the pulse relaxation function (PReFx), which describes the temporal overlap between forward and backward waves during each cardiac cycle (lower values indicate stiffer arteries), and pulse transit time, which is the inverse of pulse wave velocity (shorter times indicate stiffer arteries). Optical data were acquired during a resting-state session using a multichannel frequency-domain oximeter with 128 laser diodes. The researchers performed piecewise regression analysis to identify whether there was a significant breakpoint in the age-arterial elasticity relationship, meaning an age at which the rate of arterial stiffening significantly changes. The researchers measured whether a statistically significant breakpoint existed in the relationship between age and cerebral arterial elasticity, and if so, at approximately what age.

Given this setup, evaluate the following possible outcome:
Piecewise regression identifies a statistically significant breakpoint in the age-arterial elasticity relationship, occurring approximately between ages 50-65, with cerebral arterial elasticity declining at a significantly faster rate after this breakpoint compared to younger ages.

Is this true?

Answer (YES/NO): YES